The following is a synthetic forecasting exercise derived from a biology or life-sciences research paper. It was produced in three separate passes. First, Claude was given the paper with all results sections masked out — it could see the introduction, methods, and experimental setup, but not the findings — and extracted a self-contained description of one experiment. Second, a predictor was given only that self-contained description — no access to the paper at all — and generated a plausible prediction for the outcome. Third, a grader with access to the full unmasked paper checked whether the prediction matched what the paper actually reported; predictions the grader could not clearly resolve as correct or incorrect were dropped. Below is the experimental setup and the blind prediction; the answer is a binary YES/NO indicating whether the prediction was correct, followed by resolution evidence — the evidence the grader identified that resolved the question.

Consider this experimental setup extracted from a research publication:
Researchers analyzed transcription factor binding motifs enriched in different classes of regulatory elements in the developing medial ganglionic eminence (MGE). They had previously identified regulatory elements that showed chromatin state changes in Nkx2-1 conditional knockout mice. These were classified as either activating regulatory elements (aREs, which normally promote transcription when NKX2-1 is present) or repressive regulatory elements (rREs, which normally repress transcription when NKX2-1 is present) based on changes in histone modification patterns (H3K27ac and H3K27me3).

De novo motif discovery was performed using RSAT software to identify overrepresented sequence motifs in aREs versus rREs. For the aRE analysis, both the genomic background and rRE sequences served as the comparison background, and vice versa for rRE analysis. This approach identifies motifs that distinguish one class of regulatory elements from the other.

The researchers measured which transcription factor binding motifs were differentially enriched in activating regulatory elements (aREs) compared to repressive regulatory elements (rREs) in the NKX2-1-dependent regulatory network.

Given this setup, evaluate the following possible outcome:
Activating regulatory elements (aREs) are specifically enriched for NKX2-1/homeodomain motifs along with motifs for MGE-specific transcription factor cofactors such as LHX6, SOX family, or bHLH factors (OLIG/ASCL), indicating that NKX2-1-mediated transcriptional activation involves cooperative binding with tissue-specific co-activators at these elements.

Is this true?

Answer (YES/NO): NO